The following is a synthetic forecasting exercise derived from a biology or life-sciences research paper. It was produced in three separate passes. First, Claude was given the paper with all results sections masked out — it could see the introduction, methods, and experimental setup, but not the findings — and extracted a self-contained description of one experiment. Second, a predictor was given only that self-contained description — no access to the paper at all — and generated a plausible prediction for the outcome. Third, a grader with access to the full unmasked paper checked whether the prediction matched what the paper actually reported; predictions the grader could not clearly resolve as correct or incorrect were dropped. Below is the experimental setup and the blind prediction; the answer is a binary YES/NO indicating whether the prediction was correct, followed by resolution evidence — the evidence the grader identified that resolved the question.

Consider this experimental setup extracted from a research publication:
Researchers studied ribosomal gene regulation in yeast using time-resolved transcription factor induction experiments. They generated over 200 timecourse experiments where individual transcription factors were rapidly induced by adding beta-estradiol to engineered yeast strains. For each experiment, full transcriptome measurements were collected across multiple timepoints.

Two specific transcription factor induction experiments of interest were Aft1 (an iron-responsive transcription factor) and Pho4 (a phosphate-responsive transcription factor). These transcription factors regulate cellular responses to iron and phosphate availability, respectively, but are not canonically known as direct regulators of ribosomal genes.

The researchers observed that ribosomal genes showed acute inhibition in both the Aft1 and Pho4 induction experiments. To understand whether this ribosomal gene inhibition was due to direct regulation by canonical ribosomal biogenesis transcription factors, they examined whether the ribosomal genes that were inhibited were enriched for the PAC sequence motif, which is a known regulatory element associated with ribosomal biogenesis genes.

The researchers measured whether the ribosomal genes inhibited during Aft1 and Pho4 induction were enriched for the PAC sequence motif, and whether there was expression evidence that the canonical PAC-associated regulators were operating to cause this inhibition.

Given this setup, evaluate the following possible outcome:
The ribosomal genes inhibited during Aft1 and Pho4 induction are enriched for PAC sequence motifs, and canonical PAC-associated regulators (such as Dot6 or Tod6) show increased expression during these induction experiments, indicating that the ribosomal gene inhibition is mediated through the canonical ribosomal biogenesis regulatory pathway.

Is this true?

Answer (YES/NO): NO